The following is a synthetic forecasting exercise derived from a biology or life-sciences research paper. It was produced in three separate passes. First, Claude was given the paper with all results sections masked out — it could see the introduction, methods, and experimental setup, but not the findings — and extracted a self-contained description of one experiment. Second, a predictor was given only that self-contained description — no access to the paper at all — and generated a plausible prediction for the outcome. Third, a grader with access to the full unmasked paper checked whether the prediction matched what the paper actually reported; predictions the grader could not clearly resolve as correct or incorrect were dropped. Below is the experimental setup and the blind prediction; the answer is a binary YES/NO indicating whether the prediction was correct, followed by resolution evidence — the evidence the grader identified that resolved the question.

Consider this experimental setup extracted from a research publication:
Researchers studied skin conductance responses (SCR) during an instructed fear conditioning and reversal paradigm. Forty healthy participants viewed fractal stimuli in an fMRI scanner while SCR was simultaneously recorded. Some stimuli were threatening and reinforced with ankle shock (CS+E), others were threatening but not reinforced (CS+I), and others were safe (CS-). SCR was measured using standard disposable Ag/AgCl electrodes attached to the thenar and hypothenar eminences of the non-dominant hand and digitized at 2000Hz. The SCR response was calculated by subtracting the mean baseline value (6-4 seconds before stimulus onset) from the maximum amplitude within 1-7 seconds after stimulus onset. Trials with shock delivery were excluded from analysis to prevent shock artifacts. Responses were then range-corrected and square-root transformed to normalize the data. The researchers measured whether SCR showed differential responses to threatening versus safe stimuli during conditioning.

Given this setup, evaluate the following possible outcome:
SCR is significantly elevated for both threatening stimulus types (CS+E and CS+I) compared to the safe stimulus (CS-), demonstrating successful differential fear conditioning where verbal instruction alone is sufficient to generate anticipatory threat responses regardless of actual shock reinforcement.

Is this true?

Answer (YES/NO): NO